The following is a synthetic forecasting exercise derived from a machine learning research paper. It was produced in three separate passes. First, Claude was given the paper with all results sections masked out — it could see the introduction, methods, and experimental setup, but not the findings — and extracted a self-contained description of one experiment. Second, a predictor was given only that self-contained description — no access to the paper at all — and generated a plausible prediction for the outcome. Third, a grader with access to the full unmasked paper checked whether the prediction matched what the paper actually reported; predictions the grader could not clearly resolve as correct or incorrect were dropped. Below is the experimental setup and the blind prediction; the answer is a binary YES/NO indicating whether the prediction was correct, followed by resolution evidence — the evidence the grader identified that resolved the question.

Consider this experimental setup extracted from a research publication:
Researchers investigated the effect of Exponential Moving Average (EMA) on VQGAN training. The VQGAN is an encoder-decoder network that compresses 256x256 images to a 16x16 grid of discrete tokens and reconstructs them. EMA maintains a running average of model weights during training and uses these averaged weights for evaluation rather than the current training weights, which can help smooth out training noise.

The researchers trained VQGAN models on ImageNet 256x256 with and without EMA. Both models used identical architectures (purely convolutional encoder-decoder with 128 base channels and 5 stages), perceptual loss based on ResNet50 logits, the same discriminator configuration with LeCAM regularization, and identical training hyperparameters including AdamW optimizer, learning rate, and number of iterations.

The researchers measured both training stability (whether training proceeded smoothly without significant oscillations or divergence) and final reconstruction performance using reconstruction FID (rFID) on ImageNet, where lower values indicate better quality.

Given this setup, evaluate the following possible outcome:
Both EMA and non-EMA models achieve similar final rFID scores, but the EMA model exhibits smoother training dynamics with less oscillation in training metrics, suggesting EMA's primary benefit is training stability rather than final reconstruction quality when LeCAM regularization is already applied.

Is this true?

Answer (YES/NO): NO